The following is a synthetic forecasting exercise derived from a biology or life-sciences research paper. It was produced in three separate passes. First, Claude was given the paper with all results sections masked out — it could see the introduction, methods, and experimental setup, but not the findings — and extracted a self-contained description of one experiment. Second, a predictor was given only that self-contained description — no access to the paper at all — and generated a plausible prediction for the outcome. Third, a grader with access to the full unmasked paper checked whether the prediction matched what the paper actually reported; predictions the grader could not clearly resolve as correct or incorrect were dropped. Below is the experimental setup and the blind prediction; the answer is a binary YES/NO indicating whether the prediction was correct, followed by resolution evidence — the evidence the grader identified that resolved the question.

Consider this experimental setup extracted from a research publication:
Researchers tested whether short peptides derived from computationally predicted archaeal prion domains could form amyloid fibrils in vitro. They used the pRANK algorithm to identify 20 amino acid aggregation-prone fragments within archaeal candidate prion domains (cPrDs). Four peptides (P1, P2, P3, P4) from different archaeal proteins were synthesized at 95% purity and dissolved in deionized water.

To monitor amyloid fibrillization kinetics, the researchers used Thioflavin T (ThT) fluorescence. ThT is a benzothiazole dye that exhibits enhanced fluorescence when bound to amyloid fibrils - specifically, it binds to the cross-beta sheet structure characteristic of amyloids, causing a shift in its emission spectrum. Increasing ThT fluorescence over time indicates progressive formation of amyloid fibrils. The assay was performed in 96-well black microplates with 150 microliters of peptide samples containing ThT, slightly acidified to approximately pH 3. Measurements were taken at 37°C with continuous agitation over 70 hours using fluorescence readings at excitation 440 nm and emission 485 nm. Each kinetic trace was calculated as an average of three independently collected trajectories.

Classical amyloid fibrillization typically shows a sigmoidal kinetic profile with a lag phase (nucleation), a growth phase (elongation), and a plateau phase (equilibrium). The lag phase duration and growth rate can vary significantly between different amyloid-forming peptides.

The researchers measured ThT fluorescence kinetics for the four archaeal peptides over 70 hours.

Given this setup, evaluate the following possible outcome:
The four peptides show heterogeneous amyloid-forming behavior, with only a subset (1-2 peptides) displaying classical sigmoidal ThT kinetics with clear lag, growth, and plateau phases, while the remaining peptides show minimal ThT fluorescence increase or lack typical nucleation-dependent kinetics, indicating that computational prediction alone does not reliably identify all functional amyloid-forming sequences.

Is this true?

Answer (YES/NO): NO